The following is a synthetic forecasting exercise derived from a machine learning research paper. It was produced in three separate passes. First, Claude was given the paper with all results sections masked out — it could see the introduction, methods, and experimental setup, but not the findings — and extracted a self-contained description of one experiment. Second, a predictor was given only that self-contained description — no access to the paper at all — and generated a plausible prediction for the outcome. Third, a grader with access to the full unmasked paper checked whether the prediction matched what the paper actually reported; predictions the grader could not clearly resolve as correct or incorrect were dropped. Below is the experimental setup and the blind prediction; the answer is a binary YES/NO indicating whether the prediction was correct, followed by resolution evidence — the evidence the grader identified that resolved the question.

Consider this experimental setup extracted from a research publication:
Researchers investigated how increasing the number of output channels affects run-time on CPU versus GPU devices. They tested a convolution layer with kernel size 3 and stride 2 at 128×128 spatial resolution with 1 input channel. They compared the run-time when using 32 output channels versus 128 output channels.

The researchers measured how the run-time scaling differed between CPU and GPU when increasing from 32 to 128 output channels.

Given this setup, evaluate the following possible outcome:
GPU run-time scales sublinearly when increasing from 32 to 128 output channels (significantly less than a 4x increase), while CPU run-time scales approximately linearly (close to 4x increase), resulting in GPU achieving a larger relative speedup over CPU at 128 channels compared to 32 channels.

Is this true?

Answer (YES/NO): YES